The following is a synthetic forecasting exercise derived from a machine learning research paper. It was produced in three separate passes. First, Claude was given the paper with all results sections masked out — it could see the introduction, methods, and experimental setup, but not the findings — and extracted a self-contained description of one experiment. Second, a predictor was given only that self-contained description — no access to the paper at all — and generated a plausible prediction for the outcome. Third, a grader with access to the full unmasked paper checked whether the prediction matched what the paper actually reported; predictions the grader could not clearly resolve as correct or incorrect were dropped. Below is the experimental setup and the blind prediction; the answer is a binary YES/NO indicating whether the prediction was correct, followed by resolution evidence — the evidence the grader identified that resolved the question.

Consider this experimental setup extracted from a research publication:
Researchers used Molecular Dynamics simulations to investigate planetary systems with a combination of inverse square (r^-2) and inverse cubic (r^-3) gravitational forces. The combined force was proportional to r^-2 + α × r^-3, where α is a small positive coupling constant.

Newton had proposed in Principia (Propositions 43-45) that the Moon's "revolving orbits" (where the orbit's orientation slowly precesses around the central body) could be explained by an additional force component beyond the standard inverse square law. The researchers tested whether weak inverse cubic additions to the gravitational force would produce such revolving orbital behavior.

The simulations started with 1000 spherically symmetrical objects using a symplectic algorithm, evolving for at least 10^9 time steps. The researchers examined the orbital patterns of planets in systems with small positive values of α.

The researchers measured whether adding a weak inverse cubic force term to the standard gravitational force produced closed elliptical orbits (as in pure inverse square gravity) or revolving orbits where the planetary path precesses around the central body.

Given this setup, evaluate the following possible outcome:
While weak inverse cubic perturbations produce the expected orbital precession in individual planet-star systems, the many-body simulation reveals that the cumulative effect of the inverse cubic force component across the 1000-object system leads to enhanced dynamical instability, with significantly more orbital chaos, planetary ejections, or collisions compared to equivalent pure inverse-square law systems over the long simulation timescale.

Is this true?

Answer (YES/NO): NO